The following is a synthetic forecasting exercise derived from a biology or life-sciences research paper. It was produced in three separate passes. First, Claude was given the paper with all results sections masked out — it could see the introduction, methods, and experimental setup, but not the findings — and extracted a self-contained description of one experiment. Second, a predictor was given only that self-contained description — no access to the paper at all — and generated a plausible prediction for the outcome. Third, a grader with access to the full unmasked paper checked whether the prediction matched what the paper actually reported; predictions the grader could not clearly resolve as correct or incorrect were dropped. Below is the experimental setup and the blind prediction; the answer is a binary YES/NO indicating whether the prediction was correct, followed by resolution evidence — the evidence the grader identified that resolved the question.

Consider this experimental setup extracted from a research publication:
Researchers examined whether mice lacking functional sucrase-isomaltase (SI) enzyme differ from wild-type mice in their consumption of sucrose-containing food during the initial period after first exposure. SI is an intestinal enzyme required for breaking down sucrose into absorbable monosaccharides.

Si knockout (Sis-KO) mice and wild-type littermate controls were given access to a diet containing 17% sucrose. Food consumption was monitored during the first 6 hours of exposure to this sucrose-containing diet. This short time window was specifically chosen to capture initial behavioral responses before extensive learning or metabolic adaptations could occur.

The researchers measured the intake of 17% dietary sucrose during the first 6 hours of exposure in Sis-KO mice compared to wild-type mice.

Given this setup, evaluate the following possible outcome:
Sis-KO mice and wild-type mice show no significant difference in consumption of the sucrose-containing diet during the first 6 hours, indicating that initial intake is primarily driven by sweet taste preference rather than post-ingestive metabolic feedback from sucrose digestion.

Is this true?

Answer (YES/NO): NO